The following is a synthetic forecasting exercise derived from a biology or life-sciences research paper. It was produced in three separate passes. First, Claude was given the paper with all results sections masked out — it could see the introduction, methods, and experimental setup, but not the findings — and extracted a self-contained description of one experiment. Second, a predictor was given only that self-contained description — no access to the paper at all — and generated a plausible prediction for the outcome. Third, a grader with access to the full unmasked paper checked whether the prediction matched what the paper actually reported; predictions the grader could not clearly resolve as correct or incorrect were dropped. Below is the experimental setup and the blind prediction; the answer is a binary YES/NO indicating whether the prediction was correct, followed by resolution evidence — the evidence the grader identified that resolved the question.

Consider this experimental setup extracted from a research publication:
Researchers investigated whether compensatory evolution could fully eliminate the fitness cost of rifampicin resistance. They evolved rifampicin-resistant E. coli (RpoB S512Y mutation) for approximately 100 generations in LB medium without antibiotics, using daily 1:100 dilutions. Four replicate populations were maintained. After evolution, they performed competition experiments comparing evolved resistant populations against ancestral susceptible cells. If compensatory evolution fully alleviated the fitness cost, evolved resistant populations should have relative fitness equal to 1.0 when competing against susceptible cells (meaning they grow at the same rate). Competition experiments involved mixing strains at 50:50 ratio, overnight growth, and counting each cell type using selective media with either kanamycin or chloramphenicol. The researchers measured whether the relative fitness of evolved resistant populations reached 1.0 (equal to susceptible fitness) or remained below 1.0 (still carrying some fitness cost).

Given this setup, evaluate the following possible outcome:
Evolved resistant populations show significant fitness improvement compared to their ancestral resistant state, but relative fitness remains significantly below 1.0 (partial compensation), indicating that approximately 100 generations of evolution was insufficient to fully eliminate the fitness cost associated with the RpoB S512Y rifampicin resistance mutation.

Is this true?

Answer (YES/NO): YES